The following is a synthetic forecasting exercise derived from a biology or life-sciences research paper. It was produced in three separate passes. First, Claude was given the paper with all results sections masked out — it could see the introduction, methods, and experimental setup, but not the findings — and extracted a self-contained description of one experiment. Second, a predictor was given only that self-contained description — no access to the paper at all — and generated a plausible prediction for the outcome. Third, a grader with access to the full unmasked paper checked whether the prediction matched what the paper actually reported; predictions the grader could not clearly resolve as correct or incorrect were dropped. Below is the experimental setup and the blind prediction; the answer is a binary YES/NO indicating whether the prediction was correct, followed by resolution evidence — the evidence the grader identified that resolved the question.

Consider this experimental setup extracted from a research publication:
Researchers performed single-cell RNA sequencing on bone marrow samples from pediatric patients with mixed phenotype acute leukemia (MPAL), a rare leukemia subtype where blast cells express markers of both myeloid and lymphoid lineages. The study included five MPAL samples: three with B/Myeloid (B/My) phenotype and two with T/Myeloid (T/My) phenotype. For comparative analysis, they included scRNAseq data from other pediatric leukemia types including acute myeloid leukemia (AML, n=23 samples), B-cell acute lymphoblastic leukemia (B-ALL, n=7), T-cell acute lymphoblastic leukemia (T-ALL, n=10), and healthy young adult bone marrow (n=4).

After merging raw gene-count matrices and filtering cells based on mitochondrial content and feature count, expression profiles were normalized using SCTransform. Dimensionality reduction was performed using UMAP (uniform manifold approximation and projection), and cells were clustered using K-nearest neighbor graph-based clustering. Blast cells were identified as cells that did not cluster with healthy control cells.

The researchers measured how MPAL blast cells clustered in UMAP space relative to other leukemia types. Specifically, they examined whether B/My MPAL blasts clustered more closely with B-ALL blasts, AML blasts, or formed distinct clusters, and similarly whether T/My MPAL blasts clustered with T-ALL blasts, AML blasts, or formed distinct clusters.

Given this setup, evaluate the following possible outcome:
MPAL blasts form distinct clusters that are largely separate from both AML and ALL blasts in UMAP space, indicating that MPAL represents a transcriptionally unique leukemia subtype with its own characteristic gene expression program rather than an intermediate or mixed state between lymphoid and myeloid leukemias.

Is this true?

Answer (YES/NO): NO